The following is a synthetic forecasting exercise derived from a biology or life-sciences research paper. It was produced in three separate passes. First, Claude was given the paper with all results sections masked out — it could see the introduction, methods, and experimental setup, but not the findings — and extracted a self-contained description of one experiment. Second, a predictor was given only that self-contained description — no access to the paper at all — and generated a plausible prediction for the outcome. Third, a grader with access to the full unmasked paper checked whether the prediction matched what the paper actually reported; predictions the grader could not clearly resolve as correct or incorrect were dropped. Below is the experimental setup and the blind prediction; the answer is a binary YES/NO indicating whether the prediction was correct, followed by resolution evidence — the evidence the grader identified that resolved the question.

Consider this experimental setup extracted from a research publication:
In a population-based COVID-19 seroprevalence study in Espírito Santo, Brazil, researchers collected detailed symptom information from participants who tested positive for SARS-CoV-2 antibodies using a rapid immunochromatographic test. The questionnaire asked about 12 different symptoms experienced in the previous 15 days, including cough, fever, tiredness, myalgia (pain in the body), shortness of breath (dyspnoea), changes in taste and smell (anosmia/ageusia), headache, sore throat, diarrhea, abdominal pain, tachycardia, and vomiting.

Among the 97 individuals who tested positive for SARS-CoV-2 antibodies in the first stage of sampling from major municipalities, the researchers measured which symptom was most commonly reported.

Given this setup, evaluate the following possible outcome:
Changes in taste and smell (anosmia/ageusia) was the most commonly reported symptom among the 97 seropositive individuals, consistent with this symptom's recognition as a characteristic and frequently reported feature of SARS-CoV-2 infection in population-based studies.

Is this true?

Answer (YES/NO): YES